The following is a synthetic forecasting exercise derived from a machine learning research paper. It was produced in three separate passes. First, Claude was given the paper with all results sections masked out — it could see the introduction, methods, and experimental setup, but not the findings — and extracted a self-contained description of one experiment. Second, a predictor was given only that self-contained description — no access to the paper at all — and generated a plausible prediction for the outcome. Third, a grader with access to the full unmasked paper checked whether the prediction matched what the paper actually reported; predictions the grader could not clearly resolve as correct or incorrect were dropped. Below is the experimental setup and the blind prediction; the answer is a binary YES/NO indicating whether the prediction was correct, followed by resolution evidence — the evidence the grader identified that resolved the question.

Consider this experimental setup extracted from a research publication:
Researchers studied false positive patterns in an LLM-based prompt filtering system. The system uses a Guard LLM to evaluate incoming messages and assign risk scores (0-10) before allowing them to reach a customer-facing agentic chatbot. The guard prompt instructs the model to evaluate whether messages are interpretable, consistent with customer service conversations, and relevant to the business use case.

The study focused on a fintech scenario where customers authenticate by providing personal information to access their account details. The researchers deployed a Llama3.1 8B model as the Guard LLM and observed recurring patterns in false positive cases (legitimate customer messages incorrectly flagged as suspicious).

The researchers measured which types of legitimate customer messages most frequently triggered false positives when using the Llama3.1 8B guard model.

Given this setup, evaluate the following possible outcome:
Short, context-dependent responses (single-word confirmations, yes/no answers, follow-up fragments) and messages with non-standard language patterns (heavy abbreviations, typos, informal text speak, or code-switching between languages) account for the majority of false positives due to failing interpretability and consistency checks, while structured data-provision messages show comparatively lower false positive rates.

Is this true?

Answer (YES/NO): NO